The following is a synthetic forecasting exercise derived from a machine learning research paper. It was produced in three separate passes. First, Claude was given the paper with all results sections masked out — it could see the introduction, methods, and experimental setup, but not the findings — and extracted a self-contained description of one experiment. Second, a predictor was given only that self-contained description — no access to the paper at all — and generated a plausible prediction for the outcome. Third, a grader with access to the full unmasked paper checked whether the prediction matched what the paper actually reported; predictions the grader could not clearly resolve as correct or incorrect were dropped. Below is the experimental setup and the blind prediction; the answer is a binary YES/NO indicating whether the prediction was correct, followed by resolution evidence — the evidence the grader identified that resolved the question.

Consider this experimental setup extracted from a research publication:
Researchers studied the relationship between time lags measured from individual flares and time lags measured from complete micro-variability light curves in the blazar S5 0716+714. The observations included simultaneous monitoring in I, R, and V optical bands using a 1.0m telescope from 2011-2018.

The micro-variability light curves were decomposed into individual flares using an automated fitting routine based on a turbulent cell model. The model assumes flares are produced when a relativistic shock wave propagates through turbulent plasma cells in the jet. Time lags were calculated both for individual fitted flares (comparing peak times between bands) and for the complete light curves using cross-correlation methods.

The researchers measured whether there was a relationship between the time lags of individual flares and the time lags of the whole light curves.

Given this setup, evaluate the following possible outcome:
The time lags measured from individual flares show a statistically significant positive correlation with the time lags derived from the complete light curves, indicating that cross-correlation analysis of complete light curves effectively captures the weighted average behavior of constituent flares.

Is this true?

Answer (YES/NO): YES